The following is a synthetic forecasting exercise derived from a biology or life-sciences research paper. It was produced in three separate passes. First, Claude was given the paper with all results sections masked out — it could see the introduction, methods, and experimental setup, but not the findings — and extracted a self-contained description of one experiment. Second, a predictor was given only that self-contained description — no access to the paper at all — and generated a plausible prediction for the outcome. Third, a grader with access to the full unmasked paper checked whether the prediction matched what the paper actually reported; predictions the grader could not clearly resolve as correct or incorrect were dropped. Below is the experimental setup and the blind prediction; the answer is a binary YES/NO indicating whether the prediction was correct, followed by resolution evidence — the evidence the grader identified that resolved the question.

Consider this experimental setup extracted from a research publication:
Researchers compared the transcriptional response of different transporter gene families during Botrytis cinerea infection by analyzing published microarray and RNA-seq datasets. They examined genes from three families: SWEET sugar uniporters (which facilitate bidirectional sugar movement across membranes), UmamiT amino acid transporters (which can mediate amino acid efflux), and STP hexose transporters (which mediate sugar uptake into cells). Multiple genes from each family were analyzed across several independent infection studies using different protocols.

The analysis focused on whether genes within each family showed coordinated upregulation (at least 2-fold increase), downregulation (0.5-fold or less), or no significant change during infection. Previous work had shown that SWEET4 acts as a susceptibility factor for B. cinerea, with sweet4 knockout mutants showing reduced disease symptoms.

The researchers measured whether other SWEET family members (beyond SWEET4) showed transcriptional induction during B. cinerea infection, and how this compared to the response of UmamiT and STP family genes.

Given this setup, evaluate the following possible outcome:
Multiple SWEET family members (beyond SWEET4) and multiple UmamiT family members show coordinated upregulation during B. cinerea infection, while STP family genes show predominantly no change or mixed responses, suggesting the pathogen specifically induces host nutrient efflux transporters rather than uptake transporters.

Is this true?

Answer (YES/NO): NO